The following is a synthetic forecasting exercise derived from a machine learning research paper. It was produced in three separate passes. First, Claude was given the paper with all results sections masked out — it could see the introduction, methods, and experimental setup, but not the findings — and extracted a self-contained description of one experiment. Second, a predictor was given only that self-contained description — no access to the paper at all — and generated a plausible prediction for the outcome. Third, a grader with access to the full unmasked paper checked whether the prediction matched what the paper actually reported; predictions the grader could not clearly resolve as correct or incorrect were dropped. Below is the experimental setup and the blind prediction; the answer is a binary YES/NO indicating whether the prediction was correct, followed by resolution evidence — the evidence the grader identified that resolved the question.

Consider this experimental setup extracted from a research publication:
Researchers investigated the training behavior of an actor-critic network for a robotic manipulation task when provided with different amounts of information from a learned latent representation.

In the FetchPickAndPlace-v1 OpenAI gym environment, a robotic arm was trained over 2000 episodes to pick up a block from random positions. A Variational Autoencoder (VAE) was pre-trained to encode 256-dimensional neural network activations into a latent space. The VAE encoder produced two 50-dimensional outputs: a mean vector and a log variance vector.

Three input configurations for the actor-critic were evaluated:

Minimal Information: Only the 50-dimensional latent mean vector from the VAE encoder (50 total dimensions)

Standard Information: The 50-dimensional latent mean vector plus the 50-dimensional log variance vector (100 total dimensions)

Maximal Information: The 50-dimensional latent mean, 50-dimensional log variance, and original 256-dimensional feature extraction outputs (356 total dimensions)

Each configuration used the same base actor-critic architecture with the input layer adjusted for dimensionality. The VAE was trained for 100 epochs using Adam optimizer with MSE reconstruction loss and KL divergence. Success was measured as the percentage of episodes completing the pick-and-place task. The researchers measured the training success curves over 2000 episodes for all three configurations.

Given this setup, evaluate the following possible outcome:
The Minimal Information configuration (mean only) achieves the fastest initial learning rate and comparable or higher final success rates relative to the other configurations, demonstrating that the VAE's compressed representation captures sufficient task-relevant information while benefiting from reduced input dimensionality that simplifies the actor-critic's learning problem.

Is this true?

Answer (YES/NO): NO